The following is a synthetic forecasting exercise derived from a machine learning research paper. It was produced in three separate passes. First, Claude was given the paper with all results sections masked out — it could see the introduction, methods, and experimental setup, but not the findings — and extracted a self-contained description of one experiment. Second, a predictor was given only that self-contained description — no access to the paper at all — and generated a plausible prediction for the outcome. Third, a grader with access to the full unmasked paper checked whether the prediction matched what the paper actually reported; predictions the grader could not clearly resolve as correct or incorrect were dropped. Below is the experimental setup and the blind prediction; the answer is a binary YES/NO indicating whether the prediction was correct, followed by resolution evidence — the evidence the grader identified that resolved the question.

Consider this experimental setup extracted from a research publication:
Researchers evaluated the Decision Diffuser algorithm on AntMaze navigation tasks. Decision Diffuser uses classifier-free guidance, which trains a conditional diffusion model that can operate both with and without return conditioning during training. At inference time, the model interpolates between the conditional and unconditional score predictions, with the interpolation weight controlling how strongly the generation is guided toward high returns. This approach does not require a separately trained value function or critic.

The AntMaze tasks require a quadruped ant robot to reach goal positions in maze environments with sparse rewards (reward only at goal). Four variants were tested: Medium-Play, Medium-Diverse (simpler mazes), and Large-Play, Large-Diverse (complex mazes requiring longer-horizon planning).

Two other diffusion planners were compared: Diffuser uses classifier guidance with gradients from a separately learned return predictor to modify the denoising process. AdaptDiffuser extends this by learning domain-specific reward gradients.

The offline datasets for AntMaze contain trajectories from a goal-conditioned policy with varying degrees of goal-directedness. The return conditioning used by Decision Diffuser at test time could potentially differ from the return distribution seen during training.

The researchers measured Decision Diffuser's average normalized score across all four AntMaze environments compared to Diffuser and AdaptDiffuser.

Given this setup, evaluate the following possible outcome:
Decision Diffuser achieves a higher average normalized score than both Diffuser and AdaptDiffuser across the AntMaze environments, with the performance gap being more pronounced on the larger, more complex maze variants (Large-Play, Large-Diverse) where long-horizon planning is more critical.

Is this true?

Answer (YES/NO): NO